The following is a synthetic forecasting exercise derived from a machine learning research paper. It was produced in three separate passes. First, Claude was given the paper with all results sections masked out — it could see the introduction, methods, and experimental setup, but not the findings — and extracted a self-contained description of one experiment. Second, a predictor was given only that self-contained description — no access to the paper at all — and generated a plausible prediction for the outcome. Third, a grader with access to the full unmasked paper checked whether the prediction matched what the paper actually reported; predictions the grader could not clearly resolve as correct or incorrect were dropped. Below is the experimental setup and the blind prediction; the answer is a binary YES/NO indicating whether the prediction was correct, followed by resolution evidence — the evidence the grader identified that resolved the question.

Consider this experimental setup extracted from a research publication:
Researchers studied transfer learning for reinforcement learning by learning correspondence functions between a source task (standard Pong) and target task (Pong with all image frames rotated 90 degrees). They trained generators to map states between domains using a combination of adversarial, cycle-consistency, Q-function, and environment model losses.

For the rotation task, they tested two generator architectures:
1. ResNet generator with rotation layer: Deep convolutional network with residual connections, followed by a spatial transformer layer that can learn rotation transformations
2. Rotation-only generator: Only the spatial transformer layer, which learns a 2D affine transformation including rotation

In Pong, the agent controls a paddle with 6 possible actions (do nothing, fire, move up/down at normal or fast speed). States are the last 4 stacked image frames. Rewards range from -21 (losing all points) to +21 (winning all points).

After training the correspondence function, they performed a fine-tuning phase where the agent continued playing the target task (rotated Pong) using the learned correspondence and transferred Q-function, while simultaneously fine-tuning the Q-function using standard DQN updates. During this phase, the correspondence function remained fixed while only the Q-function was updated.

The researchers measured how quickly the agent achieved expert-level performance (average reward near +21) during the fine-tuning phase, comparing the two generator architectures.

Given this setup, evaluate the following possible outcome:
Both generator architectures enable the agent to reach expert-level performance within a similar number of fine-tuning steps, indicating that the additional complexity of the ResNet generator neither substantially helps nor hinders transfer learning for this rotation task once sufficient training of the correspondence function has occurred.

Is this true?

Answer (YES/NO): NO